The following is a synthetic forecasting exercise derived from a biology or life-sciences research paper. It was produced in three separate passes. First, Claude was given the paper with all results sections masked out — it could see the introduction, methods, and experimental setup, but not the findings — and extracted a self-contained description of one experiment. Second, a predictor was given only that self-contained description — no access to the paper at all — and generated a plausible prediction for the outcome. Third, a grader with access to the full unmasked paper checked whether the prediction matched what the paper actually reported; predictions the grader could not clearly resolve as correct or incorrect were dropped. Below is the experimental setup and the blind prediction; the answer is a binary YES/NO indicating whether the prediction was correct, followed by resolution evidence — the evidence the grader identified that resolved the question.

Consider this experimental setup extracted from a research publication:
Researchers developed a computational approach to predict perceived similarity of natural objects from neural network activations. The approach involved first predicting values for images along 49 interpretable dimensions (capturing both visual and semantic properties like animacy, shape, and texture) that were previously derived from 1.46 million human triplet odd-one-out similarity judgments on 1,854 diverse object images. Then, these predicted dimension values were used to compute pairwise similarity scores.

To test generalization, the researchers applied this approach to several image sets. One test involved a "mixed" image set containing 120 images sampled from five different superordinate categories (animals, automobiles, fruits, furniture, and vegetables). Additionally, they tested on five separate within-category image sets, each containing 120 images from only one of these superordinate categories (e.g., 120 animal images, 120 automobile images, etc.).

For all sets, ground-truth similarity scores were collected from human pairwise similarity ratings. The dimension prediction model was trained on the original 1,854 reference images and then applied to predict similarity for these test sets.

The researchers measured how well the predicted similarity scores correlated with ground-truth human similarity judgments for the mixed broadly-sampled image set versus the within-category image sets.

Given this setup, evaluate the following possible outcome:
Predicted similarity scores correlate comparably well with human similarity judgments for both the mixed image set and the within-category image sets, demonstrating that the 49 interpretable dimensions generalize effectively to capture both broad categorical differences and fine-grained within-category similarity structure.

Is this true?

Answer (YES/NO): NO